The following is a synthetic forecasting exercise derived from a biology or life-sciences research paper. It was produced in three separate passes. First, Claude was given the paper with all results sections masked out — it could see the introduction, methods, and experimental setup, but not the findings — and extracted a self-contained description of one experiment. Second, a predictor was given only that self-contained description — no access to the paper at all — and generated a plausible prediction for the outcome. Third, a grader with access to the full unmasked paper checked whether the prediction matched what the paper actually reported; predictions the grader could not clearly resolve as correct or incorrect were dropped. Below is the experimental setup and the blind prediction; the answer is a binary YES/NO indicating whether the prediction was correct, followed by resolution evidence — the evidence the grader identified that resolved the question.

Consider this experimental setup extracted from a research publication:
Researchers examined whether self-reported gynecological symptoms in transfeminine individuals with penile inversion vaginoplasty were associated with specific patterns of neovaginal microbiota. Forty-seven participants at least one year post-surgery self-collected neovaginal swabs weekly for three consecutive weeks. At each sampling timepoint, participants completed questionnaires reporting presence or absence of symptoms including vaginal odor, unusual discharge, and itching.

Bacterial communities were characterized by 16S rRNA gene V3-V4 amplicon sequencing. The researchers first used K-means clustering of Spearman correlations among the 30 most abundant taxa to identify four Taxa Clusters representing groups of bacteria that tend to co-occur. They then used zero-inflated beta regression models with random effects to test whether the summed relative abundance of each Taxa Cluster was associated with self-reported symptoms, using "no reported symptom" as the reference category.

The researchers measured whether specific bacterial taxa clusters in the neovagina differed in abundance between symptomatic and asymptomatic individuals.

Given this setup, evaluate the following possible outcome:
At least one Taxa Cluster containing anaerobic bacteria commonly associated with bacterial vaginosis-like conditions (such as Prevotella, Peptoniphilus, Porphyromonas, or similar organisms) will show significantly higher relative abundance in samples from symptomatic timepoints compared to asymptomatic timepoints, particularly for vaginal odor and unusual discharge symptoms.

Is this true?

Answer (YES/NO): NO